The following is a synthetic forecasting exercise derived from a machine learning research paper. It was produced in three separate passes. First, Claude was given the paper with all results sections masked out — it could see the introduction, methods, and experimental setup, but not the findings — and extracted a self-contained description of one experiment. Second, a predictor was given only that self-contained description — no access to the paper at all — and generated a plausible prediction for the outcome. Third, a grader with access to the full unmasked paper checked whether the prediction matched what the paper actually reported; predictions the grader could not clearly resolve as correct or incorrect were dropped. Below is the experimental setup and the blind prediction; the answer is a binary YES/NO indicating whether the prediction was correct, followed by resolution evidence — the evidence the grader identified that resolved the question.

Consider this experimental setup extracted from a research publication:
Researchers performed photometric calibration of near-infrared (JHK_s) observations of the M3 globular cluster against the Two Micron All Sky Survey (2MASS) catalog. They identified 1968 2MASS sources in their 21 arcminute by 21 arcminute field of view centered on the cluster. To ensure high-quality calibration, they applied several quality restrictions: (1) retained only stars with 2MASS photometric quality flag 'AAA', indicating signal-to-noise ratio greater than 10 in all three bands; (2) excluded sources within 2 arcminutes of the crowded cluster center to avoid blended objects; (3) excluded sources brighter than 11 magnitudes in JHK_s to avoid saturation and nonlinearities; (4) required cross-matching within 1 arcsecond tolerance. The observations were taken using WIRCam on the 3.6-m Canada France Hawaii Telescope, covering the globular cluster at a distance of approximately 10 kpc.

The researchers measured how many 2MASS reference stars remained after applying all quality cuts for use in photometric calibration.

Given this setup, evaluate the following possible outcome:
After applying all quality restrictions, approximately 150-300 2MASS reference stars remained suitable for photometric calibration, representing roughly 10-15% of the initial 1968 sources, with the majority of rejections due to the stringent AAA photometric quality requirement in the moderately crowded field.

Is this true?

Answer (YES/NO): NO